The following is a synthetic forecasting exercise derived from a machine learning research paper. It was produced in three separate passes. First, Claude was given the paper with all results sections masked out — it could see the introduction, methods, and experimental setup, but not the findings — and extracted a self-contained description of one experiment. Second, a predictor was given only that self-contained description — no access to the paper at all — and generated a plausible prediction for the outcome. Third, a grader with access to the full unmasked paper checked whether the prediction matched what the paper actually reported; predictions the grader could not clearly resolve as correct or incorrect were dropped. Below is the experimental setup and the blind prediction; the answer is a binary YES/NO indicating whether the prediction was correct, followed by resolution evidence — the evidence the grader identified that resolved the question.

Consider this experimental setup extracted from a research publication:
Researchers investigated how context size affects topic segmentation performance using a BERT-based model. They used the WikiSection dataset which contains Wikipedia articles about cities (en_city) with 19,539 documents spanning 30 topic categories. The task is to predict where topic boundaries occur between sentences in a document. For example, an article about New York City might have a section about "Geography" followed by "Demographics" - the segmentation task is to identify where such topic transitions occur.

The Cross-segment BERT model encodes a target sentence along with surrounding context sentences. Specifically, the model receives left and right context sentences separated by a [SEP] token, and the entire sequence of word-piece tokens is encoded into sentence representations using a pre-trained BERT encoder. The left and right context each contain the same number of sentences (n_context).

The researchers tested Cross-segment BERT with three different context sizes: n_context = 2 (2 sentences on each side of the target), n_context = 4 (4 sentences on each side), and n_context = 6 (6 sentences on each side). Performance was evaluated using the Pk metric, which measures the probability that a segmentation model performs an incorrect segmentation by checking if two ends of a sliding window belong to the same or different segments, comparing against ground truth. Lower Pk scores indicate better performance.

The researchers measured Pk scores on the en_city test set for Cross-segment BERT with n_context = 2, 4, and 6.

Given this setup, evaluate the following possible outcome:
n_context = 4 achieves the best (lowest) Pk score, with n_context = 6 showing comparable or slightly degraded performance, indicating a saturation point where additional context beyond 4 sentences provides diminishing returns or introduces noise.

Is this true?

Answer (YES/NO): NO